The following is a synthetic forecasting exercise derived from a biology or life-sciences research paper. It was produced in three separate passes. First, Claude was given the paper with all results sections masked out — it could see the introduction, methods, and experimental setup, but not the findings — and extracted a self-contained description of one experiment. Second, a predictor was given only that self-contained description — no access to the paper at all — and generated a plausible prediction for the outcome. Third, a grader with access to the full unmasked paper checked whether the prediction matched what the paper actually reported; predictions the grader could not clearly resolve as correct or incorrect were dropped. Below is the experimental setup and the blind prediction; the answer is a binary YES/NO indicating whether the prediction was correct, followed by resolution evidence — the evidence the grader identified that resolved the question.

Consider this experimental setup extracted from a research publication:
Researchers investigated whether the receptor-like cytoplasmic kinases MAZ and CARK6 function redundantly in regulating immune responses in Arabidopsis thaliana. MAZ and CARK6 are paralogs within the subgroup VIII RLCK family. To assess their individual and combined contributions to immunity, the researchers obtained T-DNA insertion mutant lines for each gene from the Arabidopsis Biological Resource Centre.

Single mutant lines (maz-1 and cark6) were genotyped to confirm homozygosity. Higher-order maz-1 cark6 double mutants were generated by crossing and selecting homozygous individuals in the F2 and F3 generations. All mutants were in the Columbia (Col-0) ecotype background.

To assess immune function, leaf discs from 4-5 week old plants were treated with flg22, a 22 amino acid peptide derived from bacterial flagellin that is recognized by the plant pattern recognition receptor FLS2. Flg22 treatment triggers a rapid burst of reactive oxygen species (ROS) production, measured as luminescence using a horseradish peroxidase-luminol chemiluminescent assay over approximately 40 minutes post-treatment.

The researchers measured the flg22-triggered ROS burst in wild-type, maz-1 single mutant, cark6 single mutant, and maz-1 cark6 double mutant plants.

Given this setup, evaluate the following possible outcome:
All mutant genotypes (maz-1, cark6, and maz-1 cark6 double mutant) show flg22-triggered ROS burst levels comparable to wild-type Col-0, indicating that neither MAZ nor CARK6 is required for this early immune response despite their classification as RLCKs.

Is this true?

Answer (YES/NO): NO